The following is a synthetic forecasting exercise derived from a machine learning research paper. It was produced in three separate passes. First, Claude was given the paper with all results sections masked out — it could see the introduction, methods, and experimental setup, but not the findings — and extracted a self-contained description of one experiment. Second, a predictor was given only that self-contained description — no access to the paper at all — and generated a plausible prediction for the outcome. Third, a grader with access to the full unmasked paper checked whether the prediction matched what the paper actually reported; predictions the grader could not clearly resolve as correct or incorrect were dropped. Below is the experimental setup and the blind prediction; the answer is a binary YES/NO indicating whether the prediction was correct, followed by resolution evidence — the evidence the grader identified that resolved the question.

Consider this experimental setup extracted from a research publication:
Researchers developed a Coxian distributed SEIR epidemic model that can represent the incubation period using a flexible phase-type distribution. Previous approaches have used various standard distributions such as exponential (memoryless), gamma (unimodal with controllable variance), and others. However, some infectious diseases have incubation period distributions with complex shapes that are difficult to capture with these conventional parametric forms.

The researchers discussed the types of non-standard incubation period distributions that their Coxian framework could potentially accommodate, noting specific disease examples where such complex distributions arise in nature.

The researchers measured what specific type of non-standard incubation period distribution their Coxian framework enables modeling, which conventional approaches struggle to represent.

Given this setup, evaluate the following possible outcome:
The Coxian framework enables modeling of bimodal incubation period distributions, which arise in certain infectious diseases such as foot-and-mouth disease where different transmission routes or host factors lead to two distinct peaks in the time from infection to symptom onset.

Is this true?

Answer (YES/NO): NO